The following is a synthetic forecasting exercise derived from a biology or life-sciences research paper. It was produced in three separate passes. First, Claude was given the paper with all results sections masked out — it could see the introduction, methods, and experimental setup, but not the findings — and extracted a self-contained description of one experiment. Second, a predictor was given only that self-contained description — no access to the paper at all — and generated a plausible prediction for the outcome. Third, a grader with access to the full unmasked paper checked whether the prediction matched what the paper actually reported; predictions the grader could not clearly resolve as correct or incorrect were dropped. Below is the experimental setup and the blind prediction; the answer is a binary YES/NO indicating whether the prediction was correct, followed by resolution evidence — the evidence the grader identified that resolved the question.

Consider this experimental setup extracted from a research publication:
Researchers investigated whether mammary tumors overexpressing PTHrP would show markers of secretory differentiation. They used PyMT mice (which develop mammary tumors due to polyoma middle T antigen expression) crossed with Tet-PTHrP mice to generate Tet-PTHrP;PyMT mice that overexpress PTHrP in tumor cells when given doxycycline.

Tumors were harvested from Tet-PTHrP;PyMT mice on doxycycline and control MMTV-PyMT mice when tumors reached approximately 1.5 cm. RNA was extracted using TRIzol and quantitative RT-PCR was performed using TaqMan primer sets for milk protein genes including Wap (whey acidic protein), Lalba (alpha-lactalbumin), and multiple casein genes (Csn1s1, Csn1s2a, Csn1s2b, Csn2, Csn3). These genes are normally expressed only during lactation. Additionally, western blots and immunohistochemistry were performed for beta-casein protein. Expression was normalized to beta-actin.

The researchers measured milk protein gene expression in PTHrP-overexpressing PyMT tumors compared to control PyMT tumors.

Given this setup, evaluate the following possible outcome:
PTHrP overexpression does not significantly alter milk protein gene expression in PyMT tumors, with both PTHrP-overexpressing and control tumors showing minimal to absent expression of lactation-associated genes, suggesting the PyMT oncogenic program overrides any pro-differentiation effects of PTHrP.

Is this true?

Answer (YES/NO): NO